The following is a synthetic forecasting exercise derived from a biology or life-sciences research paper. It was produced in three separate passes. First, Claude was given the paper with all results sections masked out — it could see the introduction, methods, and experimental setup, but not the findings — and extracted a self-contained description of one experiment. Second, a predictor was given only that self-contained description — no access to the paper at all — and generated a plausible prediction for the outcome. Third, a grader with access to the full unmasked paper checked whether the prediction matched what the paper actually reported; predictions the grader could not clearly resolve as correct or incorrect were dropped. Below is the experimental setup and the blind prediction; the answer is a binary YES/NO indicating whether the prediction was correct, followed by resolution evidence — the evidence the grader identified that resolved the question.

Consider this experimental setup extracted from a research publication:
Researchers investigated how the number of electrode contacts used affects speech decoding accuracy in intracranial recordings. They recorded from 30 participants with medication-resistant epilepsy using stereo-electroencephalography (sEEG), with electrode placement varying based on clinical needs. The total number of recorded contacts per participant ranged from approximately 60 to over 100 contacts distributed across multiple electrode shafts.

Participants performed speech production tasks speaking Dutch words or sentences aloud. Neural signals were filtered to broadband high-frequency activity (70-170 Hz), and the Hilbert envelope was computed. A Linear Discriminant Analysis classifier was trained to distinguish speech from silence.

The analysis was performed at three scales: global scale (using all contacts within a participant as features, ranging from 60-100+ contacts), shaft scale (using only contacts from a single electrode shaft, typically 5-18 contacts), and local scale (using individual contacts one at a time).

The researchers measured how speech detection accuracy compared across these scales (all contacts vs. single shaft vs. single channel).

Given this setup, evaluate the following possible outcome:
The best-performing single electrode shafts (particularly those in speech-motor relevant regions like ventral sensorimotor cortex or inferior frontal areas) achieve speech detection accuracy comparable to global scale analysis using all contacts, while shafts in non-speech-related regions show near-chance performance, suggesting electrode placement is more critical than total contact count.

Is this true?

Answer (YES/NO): NO